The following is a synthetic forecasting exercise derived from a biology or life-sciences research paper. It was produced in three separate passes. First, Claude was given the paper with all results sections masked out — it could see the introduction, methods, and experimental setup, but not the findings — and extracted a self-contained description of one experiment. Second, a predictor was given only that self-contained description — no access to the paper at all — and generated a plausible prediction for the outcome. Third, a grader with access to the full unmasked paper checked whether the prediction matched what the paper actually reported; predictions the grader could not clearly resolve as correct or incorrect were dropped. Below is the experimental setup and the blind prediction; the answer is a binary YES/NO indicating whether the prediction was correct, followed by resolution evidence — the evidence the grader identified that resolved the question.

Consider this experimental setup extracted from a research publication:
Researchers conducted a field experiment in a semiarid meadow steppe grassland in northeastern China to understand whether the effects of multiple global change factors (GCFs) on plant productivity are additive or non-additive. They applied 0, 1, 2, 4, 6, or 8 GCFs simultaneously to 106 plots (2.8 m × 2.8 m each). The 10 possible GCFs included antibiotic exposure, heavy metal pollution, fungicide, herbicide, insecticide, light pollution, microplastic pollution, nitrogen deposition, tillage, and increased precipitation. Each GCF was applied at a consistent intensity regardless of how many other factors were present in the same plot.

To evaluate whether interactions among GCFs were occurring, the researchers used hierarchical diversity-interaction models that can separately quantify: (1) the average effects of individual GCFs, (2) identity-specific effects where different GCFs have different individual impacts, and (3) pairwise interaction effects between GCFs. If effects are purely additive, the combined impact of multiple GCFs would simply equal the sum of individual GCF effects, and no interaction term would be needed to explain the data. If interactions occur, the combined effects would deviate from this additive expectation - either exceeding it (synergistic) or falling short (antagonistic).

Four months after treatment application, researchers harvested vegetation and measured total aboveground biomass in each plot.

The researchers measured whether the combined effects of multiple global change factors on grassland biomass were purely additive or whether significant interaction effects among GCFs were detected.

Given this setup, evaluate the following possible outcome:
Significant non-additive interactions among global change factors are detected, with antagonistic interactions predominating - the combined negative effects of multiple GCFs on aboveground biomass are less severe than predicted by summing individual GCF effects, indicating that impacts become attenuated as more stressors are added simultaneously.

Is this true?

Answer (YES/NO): NO